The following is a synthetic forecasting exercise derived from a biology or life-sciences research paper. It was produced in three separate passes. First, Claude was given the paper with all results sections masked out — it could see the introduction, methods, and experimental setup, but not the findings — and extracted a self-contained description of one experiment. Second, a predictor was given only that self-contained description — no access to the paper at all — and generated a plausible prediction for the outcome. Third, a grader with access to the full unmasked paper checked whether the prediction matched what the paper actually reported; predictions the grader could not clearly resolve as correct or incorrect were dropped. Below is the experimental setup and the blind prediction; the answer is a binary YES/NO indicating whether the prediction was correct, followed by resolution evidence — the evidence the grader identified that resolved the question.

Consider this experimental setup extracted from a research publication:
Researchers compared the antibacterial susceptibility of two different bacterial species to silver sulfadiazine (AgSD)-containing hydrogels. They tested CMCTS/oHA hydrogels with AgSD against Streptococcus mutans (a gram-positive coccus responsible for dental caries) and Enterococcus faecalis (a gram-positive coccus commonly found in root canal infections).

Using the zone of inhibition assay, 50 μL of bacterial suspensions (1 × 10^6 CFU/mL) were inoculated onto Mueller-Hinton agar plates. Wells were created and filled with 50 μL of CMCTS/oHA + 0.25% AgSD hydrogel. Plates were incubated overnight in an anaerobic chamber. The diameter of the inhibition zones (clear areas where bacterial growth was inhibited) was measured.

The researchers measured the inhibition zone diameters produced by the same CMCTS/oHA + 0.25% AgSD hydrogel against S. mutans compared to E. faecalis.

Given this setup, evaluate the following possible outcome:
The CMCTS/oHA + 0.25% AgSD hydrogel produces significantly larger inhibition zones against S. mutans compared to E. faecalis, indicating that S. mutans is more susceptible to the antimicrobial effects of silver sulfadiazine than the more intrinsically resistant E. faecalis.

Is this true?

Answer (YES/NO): YES